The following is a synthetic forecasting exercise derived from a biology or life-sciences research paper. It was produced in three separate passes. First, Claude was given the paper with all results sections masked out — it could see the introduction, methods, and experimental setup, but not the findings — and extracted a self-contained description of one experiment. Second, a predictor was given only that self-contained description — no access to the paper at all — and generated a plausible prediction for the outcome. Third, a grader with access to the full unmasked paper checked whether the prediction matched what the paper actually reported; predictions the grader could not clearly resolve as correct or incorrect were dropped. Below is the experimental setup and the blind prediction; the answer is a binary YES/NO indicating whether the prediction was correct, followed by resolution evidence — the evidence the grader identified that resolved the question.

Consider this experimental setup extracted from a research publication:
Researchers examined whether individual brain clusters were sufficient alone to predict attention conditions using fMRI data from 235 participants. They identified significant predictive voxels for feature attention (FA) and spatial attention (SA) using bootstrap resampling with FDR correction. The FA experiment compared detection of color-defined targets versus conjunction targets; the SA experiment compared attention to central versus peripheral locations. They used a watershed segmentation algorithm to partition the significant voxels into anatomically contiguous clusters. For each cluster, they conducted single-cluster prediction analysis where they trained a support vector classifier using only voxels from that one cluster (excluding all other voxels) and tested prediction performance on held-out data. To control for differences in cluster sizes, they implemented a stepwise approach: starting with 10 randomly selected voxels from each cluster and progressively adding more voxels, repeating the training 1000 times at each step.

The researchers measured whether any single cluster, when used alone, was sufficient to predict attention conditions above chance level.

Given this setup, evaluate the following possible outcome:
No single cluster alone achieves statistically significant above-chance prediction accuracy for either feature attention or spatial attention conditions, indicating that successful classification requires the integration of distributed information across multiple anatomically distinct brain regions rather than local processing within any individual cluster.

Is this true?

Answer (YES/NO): NO